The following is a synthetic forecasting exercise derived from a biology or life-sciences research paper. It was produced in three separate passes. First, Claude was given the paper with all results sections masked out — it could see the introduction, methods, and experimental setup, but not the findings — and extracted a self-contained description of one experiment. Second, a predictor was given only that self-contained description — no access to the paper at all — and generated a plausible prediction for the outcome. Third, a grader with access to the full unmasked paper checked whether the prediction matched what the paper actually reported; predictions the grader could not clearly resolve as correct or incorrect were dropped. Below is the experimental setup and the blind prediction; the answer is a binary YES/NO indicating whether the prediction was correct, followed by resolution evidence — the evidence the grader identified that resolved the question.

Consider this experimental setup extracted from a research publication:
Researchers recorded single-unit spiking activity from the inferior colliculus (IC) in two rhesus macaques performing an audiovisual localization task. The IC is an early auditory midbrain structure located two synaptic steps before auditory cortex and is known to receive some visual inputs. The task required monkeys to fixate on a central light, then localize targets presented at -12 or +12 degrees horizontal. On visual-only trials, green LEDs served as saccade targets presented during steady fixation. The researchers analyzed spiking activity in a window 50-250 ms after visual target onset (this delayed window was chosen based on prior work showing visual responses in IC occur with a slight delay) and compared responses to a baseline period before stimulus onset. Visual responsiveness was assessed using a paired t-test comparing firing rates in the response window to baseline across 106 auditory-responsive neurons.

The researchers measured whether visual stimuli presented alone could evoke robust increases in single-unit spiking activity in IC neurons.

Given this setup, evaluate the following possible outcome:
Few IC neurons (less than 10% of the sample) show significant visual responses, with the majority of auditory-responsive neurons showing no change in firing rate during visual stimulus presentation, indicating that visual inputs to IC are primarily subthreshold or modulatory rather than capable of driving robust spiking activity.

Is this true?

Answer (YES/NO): NO